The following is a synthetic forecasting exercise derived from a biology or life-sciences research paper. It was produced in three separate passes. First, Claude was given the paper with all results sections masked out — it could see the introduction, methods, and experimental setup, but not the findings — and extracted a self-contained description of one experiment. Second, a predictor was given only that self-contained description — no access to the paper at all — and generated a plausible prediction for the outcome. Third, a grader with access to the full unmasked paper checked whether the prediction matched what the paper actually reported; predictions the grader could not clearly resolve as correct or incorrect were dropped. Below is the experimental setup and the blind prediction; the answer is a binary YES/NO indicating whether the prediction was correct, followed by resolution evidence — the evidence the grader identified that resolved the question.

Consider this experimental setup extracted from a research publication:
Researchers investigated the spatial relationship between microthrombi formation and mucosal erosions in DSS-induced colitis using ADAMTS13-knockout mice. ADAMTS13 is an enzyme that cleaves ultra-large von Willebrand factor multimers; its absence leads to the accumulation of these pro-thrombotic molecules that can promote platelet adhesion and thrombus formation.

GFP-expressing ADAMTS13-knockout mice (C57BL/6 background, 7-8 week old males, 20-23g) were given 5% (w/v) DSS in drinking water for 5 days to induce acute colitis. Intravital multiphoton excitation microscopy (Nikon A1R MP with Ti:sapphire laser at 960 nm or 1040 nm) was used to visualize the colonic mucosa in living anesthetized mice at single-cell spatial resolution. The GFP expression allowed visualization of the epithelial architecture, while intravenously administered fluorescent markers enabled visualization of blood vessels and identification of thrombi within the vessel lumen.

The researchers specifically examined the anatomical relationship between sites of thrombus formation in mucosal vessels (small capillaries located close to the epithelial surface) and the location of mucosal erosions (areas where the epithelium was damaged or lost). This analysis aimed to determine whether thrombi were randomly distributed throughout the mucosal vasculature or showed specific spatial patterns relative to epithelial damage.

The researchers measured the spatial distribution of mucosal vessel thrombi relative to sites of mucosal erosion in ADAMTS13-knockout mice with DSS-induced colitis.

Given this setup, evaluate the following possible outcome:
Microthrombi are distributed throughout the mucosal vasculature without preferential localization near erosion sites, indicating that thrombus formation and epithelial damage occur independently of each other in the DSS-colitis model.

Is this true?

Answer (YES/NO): NO